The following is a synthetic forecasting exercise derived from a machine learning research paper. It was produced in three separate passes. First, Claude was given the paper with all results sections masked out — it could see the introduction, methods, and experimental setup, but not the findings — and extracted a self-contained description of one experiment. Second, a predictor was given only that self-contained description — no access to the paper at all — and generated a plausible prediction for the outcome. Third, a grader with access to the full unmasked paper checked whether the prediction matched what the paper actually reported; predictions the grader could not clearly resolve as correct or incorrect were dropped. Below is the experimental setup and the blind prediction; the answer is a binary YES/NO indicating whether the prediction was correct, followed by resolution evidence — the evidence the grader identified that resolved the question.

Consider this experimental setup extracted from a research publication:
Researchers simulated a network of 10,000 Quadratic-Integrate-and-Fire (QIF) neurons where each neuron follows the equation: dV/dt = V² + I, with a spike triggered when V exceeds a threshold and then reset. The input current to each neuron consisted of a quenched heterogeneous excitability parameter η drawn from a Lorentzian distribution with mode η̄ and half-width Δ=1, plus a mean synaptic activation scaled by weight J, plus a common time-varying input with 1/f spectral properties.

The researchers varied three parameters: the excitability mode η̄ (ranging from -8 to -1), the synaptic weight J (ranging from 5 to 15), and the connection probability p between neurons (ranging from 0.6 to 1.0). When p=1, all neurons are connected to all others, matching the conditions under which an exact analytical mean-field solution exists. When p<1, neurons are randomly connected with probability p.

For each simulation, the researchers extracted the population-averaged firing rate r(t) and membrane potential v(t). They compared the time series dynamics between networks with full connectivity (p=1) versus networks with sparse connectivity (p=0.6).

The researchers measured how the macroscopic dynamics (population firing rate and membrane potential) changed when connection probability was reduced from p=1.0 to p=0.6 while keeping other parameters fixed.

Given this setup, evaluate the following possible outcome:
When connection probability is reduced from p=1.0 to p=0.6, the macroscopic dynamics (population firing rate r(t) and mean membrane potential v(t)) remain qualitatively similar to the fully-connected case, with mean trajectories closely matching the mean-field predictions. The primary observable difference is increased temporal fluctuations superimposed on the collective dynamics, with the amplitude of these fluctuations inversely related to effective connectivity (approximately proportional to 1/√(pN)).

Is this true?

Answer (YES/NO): NO